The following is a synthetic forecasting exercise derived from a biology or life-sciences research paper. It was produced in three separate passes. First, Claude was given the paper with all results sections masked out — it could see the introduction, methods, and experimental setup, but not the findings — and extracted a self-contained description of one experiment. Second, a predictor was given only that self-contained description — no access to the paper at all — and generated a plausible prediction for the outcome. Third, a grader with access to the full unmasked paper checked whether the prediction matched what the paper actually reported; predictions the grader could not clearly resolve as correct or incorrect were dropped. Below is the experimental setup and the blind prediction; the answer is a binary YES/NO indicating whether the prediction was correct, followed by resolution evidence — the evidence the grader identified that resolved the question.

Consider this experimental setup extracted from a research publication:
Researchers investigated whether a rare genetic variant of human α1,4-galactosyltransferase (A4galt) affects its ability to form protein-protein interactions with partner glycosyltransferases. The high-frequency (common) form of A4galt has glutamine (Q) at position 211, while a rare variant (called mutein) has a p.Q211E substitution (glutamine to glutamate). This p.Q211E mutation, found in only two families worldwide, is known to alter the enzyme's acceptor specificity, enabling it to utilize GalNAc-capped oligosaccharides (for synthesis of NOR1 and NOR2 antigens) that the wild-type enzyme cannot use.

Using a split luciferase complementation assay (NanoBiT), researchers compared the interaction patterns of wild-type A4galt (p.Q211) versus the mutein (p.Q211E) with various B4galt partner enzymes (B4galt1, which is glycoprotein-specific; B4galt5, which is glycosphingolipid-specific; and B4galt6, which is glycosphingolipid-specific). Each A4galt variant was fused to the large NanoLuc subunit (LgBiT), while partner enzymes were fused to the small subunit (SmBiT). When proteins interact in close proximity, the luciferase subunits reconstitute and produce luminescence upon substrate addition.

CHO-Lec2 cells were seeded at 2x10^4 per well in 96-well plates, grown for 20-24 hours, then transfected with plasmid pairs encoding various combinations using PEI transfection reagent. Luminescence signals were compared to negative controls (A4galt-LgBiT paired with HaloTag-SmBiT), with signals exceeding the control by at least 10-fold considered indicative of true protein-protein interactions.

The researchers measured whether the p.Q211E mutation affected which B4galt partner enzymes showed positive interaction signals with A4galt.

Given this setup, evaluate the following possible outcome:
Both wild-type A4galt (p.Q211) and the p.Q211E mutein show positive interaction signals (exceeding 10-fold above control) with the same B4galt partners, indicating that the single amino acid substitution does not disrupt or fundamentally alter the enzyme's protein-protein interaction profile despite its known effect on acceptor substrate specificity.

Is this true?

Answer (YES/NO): YES